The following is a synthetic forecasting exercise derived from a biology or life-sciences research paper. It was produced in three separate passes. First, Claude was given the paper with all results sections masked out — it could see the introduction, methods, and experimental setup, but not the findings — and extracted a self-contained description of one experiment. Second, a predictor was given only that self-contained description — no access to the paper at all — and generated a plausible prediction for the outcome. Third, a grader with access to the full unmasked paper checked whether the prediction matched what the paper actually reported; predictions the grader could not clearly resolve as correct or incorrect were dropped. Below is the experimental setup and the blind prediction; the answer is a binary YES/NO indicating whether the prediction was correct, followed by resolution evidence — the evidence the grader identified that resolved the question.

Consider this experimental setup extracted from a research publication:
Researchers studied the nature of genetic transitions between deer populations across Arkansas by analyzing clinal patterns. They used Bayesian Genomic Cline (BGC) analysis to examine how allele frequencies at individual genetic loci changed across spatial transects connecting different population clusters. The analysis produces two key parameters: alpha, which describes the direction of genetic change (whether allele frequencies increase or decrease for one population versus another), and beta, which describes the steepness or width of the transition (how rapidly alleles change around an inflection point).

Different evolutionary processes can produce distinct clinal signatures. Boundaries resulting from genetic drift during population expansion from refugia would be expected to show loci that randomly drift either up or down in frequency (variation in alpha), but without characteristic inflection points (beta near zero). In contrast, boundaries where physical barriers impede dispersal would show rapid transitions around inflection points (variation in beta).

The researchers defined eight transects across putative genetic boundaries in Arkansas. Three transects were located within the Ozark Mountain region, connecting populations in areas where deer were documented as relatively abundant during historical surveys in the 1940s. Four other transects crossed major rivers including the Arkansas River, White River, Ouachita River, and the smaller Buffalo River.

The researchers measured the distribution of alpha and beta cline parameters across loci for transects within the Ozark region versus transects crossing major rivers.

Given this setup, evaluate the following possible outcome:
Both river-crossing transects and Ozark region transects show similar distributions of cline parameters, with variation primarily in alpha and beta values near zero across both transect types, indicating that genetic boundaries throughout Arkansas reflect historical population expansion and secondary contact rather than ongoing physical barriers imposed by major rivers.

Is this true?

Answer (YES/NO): NO